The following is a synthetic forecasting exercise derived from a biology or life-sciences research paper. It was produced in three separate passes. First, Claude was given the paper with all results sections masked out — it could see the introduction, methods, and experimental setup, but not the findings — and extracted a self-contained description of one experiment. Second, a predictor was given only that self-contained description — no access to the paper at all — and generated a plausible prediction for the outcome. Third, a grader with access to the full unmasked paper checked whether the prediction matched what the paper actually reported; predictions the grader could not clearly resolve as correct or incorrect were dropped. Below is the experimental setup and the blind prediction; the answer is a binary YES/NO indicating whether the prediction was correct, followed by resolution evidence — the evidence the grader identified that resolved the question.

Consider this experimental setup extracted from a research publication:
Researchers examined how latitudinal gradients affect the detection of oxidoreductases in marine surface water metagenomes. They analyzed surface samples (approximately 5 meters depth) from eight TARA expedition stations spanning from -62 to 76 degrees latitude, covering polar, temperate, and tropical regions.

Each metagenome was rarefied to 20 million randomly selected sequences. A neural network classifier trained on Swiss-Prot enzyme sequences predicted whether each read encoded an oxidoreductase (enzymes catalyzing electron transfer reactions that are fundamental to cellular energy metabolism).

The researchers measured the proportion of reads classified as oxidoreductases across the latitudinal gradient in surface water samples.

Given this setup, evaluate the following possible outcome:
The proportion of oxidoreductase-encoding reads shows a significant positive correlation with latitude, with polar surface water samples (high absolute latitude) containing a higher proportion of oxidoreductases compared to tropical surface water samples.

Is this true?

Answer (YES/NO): YES